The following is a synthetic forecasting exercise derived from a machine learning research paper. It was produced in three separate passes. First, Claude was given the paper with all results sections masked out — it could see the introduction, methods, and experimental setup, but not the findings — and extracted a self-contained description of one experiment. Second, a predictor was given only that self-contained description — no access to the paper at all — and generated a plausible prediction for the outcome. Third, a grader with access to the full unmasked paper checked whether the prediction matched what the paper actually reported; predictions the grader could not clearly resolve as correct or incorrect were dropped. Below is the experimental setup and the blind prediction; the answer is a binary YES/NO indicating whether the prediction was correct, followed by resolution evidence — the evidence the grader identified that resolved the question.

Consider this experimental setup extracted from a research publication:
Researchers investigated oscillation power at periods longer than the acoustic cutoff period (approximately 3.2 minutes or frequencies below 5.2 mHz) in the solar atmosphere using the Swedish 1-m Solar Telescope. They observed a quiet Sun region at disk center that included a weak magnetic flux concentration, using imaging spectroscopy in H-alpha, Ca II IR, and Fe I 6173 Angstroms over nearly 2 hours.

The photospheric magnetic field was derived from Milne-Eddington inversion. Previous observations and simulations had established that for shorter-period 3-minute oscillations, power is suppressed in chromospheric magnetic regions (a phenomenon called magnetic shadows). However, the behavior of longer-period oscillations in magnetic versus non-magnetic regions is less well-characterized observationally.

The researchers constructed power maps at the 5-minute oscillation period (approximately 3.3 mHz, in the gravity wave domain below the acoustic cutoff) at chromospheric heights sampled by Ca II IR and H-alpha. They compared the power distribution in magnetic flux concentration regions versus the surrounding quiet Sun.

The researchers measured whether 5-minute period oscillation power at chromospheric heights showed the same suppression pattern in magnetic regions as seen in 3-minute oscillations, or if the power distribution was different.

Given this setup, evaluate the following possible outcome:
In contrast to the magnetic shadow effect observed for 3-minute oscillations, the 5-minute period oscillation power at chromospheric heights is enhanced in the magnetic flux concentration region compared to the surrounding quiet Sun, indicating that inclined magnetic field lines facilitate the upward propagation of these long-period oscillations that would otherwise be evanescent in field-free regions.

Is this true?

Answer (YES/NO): NO